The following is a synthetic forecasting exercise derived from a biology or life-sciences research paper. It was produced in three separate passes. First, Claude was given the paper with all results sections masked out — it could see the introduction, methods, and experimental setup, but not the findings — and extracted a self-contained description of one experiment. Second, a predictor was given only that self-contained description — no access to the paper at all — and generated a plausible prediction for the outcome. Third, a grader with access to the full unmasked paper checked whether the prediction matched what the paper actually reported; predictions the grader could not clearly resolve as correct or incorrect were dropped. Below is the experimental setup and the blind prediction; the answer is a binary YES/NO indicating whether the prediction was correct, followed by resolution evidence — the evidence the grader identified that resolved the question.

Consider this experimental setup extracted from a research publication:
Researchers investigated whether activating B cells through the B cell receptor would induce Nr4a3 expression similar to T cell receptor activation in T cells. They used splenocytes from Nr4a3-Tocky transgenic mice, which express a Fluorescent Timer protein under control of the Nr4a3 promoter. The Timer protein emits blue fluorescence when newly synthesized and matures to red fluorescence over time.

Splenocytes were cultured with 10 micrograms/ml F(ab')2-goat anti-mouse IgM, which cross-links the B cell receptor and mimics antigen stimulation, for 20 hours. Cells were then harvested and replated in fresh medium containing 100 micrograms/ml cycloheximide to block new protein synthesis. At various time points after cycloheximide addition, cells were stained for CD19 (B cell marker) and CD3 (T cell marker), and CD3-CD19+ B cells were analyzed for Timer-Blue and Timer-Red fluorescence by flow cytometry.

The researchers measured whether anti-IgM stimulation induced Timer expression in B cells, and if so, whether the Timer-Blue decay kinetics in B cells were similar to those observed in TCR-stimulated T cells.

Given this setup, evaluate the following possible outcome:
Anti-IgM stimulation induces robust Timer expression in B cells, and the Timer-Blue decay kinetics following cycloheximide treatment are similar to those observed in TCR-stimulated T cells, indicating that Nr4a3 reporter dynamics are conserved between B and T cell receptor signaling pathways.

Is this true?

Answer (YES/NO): YES